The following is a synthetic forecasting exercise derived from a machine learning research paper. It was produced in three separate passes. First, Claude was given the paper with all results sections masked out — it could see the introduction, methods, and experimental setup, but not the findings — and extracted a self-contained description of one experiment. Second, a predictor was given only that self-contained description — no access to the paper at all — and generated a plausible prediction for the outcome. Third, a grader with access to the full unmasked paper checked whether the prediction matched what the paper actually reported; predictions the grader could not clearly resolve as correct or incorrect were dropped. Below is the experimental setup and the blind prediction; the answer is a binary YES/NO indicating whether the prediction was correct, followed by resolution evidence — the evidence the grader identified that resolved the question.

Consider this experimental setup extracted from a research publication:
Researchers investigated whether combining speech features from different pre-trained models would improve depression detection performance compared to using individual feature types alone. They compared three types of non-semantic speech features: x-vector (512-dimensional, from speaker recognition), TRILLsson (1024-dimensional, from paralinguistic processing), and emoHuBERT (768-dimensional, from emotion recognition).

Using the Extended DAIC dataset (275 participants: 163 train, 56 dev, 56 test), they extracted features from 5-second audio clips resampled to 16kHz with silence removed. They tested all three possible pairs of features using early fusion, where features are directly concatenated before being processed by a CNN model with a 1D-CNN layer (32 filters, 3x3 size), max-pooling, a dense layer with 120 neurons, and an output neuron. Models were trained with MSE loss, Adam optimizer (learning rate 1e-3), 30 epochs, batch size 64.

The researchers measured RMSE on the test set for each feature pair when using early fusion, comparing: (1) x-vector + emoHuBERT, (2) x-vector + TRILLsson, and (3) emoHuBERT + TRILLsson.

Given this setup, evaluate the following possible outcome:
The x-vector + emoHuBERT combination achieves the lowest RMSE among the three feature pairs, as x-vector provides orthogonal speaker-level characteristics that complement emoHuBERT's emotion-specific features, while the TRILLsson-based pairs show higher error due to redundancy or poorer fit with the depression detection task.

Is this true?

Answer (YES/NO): NO